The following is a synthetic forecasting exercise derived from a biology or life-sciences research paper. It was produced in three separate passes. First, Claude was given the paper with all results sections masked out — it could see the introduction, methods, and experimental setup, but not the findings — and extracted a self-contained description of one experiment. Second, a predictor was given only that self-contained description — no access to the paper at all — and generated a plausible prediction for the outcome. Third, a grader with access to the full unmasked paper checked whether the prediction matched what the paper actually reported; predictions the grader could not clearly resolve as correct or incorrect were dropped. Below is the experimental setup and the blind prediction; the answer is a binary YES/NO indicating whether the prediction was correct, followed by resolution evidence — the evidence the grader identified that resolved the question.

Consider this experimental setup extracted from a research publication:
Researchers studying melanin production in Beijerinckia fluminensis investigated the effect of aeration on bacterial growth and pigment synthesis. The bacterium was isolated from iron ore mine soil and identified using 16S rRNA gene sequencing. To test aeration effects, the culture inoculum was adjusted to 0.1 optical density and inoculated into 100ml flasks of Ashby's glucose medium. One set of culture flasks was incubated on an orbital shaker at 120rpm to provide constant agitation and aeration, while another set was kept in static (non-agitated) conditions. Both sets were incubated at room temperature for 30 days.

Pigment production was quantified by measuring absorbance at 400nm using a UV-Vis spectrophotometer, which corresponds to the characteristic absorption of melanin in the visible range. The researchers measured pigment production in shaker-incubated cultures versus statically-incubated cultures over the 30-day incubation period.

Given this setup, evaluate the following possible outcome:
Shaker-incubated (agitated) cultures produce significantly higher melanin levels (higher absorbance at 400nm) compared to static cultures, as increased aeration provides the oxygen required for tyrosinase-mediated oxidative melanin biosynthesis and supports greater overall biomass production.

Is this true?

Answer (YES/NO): YES